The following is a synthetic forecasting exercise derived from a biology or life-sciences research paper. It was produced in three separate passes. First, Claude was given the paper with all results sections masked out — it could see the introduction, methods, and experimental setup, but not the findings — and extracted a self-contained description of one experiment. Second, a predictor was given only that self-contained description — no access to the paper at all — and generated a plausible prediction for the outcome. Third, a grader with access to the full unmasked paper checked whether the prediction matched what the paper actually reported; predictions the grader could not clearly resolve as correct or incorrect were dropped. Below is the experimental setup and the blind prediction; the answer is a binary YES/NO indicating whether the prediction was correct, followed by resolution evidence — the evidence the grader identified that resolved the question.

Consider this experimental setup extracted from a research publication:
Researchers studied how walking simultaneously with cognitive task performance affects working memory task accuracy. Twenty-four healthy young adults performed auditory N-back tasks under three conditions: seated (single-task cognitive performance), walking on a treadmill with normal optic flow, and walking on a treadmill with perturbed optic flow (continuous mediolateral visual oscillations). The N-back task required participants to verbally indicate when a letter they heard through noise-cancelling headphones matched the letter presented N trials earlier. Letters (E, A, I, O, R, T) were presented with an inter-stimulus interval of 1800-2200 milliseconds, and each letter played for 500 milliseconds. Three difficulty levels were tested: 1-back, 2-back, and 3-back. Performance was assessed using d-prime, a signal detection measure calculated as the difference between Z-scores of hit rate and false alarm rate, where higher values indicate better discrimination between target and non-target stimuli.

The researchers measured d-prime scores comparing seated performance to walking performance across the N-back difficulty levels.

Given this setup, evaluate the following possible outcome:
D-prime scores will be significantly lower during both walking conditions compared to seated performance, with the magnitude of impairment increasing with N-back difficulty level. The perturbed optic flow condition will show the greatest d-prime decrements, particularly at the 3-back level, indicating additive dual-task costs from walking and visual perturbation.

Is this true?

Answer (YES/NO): NO